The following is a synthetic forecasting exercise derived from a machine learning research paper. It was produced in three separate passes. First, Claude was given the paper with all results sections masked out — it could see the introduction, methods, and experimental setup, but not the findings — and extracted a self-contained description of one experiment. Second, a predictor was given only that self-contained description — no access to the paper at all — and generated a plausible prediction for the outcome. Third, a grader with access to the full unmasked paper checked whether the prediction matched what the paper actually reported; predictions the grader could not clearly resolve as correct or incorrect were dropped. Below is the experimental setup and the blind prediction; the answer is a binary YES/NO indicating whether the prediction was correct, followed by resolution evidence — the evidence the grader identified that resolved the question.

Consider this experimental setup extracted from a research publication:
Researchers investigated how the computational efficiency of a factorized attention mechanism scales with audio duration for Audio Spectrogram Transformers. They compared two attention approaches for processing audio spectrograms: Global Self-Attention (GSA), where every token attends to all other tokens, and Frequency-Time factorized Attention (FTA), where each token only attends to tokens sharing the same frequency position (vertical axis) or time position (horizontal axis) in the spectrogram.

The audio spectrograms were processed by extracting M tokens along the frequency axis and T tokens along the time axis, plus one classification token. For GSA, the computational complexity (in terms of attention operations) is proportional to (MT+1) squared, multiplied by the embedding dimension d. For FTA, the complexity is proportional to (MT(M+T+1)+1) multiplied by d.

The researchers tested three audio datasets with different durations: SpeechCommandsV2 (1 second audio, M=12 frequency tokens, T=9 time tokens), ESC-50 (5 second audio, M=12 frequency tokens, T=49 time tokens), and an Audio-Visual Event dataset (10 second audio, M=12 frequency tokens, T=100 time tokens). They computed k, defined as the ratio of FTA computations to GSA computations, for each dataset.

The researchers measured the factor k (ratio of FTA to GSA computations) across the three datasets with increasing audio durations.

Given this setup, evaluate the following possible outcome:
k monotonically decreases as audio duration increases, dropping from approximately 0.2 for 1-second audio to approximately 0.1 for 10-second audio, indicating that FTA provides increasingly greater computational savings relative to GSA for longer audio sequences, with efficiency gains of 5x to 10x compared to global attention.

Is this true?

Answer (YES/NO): YES